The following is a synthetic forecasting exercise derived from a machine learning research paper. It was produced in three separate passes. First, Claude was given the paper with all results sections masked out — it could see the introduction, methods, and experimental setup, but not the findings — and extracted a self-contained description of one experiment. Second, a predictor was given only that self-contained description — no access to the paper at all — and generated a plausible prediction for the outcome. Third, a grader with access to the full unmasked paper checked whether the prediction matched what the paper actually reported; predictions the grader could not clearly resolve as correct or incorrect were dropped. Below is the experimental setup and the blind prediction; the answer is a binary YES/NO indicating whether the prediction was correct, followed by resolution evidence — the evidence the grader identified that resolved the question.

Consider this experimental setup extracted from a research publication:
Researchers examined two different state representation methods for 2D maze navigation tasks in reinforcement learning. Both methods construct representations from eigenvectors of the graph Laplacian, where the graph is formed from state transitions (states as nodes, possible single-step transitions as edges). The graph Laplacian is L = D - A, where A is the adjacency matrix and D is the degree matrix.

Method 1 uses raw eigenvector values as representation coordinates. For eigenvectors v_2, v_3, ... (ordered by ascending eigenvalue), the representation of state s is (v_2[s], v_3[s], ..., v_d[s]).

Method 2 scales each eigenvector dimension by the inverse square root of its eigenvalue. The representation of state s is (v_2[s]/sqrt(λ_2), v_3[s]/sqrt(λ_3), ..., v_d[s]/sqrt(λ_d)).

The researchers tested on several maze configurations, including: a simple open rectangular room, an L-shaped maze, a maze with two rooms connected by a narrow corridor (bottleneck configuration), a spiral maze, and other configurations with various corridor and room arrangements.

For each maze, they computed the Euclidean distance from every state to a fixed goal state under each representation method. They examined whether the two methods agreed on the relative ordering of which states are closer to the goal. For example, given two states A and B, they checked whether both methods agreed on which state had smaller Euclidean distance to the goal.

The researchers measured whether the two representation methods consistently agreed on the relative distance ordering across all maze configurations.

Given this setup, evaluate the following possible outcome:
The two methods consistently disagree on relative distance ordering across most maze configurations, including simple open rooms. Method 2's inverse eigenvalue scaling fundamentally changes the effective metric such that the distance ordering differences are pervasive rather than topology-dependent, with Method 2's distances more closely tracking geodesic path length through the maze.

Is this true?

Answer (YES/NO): NO